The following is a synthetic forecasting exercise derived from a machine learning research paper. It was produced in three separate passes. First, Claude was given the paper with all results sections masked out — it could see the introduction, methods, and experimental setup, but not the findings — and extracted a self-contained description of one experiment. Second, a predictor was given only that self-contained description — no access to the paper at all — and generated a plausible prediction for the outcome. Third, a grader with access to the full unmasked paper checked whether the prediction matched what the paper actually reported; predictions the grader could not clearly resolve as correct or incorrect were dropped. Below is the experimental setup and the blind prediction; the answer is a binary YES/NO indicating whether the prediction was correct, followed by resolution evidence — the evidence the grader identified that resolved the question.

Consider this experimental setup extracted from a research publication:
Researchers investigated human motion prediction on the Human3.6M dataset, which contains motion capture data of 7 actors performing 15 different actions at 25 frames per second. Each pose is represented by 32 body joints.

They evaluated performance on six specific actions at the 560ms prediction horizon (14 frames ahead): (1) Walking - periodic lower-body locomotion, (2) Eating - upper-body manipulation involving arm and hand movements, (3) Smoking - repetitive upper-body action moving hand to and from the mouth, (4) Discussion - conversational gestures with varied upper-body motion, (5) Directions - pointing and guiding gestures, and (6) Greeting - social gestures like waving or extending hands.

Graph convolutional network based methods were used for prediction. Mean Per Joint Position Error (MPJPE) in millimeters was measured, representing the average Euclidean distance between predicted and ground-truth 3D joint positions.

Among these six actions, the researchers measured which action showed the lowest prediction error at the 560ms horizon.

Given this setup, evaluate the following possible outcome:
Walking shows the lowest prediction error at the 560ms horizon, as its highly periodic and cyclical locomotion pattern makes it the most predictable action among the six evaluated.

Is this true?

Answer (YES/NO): NO